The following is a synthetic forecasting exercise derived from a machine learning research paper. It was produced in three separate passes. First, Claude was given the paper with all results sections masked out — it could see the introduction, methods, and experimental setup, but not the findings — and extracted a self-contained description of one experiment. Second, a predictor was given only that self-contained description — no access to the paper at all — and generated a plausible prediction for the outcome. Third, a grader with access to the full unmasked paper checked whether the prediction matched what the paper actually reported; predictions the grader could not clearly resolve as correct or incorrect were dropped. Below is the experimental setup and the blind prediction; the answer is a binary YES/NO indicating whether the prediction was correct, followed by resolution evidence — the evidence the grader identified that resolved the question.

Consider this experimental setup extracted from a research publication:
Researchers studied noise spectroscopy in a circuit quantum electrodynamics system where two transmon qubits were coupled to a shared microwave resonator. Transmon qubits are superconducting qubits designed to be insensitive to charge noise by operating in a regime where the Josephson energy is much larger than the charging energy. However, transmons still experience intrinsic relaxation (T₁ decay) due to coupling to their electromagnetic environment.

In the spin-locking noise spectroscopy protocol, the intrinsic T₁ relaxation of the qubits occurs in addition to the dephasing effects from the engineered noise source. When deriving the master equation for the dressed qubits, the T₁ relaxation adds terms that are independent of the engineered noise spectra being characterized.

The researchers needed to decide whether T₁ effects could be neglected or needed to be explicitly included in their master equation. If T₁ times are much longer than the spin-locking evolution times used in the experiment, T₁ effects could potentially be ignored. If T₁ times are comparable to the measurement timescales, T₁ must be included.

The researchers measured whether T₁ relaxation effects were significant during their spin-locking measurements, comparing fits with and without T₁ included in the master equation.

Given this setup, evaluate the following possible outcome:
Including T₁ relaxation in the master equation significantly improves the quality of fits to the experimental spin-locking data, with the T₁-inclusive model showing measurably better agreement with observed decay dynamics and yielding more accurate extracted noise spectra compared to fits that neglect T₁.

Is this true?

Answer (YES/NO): YES